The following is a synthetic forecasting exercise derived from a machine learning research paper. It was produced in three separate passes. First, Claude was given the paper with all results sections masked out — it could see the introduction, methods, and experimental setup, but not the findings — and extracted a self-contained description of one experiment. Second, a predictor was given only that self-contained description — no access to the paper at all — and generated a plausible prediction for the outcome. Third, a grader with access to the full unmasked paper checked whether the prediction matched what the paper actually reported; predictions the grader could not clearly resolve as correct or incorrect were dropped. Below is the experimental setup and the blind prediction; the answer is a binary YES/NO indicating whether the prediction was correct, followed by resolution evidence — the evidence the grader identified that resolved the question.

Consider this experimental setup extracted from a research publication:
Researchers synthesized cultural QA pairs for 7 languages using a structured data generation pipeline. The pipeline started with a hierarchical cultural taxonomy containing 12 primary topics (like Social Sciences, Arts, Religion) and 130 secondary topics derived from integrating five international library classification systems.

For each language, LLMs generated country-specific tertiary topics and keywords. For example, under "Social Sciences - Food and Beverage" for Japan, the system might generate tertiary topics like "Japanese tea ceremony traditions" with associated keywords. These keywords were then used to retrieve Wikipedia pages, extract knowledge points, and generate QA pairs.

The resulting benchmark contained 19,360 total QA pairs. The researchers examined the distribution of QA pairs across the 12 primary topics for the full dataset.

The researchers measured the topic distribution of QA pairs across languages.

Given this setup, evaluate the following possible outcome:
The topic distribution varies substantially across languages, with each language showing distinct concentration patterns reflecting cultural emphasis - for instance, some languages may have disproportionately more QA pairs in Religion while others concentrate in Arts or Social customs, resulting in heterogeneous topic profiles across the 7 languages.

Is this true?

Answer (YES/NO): YES